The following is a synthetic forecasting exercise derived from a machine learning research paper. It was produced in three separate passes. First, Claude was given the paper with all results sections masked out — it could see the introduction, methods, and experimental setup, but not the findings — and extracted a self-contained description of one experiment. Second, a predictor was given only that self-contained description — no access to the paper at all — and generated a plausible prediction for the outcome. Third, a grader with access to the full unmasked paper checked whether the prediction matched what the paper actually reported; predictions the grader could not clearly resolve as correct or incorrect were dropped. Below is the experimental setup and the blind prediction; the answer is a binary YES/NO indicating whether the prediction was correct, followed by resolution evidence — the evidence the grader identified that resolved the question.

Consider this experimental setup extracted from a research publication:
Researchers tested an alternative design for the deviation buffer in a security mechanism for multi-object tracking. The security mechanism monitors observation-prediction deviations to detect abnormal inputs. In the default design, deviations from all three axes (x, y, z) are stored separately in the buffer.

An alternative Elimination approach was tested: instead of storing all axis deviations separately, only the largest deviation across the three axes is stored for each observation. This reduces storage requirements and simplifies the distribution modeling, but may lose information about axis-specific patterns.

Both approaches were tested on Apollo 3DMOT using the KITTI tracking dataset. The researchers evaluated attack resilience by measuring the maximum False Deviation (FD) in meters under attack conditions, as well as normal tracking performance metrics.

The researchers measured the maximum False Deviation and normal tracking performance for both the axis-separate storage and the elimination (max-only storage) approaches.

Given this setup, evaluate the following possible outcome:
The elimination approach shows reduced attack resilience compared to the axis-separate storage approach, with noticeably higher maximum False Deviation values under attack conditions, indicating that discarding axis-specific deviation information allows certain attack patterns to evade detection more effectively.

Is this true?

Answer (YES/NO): YES